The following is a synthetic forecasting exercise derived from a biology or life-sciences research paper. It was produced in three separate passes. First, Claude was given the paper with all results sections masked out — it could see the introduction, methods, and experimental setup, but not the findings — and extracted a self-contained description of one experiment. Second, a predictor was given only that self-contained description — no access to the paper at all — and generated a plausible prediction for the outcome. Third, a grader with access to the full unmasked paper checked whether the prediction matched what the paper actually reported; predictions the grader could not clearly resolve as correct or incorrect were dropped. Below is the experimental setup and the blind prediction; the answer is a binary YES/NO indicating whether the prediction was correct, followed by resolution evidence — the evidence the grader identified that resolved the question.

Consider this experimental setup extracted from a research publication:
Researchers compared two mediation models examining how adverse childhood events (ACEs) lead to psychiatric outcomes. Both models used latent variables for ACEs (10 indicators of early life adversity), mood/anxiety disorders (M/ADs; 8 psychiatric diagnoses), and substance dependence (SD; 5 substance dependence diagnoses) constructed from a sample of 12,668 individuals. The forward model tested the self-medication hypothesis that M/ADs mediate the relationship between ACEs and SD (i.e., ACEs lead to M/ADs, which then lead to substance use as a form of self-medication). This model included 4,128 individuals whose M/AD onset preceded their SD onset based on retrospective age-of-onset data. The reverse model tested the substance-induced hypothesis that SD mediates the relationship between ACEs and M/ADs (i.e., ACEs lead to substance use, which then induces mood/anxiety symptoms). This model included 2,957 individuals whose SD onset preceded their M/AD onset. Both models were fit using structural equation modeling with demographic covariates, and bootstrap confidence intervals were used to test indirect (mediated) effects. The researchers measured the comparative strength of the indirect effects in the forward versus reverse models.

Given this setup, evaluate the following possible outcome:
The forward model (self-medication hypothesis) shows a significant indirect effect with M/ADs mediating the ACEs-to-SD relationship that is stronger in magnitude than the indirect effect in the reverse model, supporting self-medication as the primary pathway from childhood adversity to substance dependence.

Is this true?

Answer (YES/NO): YES